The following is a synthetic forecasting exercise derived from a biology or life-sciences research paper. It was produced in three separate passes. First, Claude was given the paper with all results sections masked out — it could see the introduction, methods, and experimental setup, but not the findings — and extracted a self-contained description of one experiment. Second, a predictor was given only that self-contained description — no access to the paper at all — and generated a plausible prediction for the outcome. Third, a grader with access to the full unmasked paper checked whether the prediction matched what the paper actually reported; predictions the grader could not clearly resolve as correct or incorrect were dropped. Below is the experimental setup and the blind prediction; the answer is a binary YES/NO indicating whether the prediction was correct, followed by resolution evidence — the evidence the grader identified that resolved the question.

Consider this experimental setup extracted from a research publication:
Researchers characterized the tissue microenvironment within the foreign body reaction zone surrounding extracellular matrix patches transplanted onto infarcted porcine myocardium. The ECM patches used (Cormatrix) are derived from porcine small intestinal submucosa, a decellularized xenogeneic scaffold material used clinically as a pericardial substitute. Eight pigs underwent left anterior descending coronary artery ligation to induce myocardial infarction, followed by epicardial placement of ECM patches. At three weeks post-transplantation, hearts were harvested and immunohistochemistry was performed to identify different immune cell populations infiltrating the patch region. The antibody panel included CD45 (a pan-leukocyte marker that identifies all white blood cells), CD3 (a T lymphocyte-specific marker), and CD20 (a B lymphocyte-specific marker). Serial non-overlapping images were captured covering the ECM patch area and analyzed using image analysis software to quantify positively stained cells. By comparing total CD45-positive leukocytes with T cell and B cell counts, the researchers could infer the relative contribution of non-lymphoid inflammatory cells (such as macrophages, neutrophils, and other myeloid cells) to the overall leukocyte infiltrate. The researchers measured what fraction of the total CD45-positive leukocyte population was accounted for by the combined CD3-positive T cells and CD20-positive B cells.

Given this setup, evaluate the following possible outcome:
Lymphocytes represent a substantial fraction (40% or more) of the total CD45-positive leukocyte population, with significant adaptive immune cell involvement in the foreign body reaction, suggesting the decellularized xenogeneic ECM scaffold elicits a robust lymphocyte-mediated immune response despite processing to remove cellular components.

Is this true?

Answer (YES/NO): YES